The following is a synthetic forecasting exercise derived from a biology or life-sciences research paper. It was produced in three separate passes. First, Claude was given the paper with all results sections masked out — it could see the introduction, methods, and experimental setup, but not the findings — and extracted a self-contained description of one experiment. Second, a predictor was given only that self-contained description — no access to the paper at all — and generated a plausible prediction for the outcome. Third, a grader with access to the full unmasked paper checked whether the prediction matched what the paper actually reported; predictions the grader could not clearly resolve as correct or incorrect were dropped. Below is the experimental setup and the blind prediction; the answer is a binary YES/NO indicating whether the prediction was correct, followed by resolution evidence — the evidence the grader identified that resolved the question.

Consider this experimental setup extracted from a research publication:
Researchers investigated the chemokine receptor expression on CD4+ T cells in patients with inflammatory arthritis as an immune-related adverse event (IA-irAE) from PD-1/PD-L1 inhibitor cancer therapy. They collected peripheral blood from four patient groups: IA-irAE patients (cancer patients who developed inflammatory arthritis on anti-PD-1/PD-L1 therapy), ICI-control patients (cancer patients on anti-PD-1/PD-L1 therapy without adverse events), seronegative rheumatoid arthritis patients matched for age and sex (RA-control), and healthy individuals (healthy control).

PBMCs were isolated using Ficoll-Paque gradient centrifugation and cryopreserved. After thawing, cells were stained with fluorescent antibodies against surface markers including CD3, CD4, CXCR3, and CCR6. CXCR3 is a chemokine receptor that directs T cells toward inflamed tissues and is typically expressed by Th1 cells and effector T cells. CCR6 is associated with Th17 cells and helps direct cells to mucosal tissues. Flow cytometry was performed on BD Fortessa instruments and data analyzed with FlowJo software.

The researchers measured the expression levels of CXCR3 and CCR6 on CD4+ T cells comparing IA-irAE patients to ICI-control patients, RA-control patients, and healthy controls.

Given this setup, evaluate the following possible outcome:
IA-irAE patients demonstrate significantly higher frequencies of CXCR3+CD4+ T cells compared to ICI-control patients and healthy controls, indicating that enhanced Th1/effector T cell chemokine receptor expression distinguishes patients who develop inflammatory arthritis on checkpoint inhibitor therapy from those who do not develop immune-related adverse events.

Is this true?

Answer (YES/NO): NO